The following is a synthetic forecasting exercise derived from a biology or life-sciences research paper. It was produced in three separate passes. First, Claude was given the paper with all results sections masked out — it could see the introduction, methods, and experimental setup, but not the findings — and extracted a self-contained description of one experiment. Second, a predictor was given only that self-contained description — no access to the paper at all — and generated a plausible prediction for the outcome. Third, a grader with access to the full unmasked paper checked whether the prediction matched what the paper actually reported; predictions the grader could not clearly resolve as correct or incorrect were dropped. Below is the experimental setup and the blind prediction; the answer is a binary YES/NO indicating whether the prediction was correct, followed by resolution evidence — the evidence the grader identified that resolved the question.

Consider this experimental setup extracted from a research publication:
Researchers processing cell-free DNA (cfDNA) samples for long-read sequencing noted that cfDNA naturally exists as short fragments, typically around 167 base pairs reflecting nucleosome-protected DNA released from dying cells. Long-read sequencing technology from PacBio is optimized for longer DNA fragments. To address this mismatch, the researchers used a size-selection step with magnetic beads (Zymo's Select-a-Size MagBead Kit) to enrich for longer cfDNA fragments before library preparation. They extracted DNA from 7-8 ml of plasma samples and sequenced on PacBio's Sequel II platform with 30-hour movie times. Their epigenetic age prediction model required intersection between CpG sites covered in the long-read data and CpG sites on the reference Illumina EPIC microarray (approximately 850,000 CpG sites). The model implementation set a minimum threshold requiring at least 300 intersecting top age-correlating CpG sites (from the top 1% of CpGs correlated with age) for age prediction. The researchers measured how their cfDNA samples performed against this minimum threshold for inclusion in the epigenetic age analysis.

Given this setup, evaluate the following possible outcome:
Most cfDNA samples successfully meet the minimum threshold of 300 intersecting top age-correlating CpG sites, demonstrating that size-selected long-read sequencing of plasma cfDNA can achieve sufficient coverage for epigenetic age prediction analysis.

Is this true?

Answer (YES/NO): YES